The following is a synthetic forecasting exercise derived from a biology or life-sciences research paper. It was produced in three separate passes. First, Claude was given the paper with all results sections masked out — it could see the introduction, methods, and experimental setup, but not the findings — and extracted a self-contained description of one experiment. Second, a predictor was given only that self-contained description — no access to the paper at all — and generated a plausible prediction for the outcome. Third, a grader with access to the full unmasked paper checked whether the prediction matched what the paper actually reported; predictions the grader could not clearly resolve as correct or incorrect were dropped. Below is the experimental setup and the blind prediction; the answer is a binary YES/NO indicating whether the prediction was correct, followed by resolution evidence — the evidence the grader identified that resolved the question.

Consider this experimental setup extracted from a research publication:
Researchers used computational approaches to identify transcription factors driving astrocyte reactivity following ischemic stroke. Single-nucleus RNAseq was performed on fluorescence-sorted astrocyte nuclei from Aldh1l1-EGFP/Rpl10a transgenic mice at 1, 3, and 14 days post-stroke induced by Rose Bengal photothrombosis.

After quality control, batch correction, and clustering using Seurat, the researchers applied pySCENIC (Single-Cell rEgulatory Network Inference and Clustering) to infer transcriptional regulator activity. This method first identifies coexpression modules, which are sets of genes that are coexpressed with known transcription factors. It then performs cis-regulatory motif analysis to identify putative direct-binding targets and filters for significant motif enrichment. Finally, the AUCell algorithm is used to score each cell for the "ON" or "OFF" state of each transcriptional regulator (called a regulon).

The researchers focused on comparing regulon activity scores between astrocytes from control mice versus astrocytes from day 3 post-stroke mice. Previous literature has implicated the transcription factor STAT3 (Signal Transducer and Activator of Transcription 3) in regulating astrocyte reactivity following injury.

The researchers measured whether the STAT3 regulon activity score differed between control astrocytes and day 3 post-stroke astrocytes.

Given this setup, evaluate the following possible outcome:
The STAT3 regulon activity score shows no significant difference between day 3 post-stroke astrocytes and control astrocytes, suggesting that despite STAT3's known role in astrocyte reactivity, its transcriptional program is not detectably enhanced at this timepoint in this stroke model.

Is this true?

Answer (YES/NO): NO